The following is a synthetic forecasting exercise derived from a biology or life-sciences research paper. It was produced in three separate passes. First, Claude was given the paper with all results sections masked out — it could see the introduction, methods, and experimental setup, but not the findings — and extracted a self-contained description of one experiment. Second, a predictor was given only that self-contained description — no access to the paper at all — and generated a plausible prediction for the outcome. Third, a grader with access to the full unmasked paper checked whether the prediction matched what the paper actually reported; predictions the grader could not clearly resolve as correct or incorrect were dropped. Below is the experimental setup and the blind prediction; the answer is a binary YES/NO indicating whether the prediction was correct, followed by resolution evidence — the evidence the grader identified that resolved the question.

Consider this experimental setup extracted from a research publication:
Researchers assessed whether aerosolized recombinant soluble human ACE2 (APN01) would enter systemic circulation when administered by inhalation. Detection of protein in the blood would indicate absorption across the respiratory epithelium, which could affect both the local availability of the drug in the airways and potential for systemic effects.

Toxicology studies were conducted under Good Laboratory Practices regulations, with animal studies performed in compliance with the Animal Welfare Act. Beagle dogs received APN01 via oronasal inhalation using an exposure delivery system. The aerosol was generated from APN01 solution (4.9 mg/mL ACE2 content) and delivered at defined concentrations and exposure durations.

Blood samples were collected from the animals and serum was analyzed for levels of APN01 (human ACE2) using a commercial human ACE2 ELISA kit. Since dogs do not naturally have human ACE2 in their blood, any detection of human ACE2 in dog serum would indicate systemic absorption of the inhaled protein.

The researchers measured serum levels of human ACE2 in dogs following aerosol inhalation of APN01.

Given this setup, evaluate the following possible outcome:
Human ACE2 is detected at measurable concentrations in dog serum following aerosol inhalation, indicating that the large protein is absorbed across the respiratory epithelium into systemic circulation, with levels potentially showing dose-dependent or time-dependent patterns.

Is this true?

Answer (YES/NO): YES